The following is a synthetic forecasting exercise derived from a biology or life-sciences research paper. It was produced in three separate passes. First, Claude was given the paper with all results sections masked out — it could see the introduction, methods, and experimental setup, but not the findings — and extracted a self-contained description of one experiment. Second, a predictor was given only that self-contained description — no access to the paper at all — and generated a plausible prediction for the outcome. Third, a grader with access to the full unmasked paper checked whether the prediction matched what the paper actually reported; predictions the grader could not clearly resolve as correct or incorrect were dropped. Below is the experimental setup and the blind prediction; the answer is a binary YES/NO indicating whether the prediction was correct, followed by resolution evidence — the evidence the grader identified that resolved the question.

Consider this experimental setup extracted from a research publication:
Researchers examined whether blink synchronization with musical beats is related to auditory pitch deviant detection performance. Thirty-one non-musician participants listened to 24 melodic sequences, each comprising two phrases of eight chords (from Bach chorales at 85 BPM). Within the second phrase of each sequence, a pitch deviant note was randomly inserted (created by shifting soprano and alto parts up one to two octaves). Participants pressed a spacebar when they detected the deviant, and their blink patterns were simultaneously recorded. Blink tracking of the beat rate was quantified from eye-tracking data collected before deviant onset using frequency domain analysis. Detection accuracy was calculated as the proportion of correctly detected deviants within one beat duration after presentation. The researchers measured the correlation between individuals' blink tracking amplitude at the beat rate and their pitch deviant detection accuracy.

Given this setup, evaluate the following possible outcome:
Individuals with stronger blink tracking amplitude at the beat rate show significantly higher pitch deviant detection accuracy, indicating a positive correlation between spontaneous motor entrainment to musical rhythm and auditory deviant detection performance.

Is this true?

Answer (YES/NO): YES